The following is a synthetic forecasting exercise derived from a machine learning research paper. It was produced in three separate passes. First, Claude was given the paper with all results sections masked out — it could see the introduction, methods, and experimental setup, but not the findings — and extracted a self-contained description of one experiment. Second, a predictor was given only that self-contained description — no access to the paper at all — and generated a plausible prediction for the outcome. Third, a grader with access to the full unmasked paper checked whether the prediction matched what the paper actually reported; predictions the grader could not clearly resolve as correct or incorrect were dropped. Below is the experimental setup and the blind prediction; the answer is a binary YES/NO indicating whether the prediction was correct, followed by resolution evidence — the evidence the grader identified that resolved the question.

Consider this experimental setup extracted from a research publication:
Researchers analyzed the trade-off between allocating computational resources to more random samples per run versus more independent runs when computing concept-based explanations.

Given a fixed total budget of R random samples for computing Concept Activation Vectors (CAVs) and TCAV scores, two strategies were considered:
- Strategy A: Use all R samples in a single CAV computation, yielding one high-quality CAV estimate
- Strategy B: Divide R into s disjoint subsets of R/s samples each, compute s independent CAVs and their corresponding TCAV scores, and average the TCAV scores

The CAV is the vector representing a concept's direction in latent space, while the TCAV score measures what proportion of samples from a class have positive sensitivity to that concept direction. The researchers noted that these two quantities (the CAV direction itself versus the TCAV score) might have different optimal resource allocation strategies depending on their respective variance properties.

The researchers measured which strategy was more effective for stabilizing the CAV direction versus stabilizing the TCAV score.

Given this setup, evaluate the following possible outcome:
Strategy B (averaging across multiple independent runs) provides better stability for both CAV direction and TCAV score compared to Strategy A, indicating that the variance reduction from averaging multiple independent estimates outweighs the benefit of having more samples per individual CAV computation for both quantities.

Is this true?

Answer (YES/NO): NO